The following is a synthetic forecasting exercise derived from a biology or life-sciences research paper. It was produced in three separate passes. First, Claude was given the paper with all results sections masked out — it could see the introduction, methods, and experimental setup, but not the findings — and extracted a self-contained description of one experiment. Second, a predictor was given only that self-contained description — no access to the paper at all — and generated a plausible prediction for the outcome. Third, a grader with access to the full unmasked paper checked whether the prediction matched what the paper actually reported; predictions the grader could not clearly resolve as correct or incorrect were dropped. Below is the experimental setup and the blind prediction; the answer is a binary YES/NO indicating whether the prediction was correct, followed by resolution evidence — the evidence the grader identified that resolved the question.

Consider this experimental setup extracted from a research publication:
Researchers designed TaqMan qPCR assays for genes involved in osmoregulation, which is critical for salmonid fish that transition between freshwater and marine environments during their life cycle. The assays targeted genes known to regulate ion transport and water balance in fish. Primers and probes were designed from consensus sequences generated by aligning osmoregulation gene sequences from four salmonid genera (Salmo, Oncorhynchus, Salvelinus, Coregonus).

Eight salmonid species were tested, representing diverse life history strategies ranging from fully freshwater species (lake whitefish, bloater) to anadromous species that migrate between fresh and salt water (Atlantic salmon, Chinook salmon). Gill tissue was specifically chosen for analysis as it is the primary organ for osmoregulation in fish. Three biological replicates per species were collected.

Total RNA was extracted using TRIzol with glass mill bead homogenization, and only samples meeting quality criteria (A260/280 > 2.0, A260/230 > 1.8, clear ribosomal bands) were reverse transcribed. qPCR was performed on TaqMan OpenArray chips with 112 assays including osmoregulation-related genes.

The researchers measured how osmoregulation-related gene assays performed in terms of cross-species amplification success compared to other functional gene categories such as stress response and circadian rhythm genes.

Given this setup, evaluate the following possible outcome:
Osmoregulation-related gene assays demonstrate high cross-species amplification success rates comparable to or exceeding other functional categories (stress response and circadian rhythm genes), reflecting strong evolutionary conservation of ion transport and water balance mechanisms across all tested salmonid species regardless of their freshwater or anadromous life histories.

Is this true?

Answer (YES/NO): NO